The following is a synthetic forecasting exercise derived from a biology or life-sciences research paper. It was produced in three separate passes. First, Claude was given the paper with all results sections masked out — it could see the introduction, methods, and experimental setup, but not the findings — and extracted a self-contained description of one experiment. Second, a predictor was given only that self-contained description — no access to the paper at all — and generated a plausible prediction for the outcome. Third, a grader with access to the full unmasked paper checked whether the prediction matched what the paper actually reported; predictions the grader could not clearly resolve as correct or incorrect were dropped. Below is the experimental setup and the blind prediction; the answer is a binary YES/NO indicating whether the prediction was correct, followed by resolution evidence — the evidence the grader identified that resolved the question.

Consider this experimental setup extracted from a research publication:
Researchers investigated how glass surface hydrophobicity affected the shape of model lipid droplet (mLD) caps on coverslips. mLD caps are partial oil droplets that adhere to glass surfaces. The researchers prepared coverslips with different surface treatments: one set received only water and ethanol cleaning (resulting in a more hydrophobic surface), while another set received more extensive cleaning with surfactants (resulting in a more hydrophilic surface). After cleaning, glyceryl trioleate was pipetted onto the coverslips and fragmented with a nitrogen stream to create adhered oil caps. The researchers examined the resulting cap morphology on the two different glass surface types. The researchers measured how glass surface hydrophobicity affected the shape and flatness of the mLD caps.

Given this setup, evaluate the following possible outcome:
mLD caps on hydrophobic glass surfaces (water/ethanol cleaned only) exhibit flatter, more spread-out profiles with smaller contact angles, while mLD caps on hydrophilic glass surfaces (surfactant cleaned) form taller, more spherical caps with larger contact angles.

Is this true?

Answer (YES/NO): YES